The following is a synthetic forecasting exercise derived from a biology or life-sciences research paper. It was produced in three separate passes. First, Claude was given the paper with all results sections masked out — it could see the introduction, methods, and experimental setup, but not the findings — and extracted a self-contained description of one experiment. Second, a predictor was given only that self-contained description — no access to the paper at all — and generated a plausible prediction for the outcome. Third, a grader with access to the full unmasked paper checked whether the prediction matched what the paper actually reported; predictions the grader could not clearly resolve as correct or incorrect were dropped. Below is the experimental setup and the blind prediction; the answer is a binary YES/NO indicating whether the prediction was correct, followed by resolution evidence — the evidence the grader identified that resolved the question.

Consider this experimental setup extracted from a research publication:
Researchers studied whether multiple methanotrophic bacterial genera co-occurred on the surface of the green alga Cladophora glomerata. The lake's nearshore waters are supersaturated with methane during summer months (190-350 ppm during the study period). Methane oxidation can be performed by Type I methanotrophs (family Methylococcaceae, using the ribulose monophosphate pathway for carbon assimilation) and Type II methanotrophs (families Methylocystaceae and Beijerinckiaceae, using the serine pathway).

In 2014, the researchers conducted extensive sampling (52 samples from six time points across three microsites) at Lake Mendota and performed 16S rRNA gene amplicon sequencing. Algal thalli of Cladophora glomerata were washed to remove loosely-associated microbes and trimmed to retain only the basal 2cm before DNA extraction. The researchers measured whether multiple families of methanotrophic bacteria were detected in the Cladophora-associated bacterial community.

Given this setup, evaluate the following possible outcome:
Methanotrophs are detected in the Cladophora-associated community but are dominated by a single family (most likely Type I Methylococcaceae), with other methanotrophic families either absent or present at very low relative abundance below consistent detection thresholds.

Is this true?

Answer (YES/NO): NO